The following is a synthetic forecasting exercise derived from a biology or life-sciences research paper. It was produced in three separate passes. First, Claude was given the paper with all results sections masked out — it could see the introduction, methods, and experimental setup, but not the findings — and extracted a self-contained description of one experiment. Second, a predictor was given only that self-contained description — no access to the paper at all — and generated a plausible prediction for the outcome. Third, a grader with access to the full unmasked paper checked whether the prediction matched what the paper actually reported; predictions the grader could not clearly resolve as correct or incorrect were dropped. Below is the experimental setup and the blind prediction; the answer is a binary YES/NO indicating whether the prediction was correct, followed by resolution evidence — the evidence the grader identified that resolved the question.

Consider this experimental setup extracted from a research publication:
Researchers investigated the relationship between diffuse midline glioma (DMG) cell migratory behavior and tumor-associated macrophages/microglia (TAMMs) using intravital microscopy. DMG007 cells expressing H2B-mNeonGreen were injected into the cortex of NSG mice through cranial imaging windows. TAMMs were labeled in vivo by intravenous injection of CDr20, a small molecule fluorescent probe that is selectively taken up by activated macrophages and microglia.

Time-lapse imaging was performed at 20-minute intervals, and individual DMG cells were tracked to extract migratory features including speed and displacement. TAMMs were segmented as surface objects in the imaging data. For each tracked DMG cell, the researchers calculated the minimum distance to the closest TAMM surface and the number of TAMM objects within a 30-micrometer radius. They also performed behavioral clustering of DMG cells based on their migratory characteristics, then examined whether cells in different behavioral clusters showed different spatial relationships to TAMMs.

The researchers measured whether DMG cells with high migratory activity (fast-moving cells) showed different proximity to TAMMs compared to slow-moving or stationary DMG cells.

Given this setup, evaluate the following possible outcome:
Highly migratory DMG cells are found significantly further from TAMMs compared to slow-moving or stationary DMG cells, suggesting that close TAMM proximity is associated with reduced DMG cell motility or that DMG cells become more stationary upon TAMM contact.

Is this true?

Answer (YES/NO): NO